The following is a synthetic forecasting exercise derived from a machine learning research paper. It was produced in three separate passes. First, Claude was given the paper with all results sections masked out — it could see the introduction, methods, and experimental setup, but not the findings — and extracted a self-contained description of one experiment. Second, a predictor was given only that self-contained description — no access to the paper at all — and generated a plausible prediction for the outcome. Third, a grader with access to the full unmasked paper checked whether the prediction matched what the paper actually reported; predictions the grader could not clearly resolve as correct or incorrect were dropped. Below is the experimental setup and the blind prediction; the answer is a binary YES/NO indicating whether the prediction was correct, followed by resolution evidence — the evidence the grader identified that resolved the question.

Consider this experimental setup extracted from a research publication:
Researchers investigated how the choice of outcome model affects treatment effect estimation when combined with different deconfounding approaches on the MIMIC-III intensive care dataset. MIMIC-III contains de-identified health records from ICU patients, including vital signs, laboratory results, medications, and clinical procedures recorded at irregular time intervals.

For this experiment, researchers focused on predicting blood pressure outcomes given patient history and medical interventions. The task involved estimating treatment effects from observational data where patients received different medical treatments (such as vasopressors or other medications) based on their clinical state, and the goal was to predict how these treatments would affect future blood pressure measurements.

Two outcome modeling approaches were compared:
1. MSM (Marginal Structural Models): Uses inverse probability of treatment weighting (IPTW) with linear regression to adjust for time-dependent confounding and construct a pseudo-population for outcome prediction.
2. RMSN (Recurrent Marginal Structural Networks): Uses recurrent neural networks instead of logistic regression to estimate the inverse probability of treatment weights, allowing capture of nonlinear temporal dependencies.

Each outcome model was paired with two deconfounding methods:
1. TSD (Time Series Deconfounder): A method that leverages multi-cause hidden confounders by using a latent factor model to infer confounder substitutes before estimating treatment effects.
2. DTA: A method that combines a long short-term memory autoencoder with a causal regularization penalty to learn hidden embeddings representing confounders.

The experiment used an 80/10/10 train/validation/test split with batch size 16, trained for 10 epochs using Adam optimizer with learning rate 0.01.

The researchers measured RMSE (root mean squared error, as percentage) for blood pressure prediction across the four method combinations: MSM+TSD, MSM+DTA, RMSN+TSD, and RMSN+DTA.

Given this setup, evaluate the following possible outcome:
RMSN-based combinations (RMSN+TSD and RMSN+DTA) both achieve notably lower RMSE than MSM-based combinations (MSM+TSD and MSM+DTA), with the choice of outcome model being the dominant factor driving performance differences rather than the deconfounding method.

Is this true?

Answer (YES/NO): NO